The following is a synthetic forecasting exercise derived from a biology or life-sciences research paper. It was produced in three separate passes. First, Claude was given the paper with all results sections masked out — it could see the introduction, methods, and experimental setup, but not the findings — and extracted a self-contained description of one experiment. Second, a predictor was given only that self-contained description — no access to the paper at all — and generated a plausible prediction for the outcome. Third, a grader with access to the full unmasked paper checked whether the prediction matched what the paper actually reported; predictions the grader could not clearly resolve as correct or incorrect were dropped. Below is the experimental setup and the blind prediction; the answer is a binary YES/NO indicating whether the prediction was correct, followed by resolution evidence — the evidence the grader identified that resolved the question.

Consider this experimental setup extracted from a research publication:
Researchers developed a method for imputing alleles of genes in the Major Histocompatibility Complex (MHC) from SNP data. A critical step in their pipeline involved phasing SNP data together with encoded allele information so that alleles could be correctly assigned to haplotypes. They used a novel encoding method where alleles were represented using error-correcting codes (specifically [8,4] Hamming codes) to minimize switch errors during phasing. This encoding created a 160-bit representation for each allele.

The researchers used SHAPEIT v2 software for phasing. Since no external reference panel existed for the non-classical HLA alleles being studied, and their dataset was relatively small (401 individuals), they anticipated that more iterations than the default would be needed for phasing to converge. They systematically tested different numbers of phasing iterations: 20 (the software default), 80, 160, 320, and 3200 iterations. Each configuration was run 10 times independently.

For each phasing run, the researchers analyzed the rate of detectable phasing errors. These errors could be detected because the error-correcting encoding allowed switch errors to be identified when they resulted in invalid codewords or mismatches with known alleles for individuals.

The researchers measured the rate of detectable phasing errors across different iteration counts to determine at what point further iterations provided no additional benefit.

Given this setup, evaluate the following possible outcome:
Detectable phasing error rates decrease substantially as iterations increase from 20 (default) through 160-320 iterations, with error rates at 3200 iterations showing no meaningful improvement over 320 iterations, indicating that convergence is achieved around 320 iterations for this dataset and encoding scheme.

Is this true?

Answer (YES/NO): YES